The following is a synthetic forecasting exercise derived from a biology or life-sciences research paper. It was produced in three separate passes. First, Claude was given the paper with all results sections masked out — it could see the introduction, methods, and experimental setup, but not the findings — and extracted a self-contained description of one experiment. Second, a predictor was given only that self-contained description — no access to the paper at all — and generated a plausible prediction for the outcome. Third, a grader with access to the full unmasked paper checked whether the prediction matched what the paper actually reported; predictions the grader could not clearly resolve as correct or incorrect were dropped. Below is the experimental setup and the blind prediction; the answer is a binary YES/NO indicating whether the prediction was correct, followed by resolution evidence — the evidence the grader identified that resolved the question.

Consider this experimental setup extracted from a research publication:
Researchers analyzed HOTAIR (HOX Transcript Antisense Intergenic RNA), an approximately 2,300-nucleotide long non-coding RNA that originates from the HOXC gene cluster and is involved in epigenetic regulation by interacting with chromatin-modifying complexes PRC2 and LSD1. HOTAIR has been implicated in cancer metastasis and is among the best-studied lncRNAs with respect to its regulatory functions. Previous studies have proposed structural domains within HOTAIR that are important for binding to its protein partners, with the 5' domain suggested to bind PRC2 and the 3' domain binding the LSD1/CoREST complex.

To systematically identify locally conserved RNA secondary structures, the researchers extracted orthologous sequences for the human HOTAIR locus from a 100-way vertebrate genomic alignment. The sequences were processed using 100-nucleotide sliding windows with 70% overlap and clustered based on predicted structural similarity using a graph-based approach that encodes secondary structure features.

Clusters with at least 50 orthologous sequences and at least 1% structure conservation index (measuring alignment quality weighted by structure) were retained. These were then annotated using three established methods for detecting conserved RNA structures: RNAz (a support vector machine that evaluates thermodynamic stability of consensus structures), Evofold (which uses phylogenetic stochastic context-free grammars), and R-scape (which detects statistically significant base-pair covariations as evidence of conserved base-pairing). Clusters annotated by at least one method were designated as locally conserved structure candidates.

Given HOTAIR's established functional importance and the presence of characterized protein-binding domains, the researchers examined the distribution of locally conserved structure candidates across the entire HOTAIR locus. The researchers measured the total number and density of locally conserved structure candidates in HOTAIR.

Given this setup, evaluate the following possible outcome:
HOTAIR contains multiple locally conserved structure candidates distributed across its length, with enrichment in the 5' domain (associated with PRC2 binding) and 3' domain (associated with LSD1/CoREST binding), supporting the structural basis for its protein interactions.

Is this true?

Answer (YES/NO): NO